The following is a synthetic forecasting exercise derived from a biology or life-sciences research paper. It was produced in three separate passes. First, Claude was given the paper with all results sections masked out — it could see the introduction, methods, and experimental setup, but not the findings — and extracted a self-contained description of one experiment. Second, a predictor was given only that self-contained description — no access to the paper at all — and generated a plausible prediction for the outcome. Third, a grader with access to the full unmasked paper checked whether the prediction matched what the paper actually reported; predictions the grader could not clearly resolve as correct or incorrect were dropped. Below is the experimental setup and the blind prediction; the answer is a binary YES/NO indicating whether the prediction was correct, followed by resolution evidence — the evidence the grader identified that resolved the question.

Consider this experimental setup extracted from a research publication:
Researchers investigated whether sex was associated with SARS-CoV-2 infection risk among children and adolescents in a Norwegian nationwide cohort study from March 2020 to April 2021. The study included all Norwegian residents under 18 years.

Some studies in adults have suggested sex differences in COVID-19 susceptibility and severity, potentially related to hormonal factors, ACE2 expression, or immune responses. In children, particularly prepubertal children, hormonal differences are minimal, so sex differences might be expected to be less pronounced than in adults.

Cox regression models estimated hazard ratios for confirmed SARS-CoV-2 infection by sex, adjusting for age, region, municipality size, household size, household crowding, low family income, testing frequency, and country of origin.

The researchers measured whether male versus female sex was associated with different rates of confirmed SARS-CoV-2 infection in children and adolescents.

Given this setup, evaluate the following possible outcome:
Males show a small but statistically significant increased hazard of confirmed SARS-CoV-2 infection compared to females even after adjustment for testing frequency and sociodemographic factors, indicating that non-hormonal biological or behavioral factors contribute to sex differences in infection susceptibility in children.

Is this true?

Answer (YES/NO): NO